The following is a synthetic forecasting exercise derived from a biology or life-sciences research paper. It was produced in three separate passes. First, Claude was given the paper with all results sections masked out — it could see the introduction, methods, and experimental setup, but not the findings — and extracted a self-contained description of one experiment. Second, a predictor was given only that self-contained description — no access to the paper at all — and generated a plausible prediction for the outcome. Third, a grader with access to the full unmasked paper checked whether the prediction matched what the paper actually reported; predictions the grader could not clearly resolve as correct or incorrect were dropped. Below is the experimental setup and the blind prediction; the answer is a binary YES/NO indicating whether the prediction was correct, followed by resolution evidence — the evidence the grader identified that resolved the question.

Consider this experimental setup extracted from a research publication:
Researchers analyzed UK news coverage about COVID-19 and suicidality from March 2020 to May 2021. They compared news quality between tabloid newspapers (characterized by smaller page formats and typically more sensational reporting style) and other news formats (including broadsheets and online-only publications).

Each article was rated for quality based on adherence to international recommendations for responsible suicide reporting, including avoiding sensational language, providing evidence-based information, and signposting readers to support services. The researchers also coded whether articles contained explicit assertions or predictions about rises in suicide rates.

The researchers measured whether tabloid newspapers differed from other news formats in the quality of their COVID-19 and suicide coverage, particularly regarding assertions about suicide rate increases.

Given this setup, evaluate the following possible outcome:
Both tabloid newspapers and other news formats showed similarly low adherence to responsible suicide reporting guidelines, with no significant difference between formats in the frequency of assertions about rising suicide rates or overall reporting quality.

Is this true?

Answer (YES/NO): NO